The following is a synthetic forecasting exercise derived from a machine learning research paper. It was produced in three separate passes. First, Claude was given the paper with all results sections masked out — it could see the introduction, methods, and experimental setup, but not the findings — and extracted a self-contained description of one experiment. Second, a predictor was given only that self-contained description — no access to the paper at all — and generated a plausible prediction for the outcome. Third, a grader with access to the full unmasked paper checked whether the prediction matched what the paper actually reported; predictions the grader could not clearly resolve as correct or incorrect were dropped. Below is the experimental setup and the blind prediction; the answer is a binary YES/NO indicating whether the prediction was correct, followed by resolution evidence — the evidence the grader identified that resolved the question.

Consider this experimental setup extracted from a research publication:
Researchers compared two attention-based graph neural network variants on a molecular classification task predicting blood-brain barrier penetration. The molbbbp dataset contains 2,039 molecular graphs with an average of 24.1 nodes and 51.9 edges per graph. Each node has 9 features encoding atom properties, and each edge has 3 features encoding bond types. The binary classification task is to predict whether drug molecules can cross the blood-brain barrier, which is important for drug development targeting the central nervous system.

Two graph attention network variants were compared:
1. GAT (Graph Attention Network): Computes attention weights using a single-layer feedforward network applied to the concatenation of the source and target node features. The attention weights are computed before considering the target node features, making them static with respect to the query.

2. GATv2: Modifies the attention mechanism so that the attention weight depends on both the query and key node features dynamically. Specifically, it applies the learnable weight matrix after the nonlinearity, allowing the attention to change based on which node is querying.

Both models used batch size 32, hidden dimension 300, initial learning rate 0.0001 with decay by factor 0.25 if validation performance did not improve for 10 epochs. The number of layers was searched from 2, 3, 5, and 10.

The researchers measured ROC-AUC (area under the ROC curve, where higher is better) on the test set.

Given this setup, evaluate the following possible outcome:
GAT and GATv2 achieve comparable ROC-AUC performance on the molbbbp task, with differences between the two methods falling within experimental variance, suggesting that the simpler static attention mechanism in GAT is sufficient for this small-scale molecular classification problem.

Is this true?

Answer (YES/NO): NO